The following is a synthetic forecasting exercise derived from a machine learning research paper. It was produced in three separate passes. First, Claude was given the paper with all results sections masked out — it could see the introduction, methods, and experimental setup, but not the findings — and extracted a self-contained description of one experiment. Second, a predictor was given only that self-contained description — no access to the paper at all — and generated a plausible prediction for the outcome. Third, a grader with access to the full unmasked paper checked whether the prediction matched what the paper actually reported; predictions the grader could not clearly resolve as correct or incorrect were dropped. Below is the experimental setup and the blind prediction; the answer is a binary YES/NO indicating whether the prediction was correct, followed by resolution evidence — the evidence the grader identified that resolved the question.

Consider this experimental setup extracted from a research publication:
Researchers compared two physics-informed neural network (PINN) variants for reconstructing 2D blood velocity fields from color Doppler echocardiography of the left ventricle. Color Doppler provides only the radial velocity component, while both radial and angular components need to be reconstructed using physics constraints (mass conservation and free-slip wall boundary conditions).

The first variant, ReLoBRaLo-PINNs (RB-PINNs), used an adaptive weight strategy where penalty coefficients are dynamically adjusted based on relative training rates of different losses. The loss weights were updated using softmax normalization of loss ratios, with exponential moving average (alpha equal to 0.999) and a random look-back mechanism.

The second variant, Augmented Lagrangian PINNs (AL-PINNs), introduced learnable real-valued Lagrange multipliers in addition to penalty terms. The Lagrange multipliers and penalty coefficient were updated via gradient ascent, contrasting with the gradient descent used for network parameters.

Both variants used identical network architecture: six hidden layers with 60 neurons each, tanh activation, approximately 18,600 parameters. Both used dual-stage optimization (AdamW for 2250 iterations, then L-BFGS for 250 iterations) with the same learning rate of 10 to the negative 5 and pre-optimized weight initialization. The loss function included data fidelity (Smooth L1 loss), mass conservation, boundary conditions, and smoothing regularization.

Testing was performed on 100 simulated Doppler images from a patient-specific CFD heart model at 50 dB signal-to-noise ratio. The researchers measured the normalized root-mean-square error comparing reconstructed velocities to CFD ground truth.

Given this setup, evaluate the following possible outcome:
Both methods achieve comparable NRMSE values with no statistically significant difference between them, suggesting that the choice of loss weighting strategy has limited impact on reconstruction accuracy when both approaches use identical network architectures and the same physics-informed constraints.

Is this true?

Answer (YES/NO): NO